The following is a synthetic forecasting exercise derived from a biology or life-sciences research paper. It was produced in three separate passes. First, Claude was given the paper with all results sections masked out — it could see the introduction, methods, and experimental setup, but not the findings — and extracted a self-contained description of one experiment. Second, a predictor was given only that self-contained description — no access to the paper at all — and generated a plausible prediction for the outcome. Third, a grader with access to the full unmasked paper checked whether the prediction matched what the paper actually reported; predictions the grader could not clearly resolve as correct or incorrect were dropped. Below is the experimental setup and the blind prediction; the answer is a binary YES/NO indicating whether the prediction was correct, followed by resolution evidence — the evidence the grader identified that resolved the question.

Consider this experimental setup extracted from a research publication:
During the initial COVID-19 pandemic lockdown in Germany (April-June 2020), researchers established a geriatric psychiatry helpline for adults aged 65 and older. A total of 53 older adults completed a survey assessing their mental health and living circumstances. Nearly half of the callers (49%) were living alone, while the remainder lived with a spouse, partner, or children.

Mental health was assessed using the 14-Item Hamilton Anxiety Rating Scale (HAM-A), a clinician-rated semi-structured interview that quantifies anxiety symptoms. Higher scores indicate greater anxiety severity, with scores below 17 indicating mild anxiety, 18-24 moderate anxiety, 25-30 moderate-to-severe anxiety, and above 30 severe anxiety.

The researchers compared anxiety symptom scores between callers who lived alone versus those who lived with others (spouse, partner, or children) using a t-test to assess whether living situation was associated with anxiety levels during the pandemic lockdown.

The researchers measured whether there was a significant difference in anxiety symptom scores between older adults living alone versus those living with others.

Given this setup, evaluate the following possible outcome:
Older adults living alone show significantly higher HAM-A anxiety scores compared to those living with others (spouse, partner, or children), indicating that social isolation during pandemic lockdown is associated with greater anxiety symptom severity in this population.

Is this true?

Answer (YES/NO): NO